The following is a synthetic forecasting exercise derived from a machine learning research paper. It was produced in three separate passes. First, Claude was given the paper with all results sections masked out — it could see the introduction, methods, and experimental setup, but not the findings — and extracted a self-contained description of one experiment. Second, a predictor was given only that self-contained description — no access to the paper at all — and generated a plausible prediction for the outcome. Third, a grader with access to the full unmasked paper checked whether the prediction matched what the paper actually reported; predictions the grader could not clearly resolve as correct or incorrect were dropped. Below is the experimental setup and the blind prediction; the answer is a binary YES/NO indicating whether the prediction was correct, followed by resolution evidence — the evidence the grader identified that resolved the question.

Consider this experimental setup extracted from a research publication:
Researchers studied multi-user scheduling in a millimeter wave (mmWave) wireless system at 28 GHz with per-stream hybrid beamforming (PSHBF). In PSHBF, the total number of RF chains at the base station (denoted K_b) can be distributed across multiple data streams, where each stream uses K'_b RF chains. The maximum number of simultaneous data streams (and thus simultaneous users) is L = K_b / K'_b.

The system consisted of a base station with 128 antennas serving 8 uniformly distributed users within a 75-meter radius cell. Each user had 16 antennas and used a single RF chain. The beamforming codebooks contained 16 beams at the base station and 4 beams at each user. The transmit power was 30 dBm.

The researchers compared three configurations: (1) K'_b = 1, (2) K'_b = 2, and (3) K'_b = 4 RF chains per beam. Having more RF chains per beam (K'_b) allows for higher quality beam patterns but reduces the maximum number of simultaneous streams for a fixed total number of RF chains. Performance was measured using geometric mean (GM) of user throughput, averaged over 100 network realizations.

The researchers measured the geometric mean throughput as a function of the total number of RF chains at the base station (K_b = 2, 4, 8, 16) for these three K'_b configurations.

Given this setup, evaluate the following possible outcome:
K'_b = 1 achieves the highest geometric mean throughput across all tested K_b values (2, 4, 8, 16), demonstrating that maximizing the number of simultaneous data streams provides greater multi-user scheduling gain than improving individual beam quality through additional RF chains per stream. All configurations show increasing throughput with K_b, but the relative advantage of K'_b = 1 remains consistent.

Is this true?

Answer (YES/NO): NO